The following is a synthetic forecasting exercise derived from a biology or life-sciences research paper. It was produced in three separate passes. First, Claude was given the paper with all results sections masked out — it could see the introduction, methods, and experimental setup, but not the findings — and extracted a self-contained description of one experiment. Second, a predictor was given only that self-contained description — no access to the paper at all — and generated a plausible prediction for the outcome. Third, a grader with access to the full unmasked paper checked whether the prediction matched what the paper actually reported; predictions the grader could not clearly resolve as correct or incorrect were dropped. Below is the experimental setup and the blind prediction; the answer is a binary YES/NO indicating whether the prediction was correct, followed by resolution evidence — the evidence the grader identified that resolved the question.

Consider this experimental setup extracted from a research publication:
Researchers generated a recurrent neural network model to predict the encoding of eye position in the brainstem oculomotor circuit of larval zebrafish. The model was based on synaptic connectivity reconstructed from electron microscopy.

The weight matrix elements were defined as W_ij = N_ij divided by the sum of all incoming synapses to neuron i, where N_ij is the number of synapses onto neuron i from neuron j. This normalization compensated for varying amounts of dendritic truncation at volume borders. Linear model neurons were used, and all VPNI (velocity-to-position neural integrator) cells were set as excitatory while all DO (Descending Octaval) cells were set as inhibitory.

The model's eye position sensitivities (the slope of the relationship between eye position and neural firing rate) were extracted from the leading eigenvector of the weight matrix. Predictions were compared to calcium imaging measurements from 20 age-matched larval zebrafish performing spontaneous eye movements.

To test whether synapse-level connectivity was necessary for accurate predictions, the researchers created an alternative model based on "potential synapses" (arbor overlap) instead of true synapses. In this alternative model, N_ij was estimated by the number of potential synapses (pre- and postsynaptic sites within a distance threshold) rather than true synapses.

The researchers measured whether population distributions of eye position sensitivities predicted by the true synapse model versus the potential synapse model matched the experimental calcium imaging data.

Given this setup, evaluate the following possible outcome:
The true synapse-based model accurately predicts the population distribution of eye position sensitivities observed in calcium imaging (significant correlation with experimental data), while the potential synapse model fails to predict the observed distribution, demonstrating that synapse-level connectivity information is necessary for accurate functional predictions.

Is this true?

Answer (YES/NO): YES